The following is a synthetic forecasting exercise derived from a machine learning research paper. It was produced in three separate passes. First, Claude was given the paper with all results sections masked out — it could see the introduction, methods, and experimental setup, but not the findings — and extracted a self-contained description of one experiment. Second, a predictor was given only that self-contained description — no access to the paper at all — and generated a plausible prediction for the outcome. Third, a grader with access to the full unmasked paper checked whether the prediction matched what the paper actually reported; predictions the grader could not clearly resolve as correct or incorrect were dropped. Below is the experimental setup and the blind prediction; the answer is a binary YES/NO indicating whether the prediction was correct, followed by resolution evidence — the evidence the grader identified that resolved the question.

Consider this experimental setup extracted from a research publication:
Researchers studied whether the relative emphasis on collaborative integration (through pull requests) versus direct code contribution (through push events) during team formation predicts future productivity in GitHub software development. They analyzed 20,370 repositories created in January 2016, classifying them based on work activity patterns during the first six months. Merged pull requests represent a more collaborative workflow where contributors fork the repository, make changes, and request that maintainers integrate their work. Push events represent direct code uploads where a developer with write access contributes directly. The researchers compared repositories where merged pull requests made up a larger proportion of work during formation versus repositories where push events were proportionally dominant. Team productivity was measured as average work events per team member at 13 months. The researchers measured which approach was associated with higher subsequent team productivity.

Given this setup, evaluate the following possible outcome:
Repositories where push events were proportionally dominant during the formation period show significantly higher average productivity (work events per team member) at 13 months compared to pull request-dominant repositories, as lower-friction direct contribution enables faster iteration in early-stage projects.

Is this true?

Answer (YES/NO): NO